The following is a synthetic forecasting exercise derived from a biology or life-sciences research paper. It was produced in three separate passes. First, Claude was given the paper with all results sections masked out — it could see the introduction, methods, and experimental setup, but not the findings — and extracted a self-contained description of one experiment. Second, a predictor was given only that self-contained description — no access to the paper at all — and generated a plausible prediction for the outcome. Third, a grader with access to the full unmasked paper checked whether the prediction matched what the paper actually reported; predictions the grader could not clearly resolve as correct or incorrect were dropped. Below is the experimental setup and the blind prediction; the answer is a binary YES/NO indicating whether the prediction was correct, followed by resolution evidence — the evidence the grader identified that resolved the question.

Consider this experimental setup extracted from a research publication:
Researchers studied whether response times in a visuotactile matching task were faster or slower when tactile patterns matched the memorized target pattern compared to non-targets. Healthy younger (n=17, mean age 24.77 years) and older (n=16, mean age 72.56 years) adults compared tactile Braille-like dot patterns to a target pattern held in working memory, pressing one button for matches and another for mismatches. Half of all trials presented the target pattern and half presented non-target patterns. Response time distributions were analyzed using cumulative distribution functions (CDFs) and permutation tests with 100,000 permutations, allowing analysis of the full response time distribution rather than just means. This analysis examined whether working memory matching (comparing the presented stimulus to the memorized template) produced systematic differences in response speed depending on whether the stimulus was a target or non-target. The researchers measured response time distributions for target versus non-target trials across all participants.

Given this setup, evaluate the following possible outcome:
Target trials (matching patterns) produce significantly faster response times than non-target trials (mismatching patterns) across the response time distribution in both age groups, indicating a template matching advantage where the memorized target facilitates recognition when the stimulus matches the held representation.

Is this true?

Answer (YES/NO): YES